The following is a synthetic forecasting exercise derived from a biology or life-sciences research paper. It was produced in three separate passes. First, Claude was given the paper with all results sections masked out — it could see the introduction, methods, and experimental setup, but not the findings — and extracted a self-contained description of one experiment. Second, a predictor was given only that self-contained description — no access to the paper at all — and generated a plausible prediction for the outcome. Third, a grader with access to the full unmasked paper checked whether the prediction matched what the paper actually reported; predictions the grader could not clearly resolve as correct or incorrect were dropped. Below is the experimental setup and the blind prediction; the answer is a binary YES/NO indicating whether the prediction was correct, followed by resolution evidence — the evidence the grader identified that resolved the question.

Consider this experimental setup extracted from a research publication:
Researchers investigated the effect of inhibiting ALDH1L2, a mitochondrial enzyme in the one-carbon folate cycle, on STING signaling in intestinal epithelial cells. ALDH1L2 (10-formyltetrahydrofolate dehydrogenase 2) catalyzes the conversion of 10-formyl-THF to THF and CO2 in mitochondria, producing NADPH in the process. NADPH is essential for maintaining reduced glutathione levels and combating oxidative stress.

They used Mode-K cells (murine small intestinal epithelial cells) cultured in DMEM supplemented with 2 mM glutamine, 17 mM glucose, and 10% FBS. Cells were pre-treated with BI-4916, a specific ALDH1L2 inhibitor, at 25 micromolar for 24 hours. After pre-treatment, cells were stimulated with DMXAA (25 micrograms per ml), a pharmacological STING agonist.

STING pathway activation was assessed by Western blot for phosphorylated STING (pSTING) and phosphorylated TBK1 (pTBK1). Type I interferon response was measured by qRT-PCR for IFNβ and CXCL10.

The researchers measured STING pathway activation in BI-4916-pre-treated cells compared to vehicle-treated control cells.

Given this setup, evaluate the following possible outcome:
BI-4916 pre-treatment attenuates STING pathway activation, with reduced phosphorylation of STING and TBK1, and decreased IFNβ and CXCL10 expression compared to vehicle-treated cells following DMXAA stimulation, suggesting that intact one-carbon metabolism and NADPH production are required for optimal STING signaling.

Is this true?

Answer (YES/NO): NO